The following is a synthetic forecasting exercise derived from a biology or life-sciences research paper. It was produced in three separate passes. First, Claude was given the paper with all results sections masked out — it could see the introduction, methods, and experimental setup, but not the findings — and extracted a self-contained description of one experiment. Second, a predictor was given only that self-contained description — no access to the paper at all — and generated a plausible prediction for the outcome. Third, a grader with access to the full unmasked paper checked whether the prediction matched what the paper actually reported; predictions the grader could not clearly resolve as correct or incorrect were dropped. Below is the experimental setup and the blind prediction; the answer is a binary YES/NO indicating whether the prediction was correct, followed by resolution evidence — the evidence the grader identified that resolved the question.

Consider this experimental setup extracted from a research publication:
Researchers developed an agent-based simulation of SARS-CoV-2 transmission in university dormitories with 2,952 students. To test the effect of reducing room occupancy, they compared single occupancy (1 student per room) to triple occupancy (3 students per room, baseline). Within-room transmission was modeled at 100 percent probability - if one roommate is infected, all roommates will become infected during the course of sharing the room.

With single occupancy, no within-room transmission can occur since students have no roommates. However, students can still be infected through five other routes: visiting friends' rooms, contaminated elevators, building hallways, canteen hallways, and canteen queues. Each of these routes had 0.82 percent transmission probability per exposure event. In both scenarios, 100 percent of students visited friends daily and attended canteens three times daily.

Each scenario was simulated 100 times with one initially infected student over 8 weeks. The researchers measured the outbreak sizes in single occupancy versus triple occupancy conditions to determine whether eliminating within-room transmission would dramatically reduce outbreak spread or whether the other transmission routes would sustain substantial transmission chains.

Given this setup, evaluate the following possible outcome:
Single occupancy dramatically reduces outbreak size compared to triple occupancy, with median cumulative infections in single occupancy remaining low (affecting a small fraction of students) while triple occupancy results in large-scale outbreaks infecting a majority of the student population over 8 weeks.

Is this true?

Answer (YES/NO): NO